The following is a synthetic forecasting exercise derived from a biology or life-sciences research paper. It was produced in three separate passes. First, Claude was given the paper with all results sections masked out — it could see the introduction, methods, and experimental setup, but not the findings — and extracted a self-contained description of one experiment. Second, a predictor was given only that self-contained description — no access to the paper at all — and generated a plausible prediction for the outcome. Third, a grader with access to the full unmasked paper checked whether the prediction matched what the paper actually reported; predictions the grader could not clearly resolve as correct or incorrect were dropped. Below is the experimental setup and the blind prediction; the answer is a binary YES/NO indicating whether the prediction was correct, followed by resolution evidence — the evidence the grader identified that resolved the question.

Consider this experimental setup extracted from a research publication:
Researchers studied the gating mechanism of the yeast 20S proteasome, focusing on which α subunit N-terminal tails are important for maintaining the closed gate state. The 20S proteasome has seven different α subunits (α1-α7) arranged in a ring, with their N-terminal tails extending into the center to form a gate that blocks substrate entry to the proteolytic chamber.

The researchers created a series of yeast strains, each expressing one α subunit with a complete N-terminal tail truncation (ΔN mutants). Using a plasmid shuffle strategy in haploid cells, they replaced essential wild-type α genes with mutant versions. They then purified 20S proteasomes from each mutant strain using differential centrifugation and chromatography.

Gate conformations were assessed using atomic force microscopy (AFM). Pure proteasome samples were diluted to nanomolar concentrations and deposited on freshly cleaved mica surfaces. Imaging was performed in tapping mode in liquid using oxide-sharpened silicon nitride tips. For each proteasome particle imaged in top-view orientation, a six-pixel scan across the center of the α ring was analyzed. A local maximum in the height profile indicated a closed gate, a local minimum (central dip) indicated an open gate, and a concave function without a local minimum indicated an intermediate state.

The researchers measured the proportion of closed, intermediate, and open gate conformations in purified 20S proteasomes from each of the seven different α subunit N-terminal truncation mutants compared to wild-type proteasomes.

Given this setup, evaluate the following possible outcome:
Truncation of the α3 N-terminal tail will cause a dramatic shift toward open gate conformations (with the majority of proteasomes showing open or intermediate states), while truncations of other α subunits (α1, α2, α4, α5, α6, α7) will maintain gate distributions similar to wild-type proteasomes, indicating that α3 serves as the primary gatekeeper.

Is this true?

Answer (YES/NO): NO